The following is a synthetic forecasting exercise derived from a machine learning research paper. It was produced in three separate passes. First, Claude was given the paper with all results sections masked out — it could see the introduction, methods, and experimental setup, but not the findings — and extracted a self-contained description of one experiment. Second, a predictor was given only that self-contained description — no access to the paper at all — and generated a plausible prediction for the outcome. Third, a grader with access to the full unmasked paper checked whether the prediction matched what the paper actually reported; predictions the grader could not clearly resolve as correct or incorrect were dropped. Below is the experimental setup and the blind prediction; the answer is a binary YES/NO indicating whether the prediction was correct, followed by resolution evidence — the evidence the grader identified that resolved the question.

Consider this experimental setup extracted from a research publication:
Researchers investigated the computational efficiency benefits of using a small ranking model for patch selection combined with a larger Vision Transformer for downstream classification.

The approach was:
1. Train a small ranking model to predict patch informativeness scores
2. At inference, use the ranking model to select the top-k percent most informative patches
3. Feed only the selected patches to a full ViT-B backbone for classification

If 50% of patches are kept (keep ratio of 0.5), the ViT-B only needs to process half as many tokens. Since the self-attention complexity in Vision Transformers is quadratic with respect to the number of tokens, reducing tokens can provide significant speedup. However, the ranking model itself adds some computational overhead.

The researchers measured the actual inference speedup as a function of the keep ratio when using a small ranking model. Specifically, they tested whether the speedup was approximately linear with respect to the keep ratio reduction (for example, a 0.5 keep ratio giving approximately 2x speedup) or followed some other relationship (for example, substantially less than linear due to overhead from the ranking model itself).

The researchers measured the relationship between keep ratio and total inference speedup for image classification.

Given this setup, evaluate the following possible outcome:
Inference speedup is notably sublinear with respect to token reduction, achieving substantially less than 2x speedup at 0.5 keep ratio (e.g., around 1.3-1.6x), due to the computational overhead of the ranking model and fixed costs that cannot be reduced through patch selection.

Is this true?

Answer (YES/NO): NO